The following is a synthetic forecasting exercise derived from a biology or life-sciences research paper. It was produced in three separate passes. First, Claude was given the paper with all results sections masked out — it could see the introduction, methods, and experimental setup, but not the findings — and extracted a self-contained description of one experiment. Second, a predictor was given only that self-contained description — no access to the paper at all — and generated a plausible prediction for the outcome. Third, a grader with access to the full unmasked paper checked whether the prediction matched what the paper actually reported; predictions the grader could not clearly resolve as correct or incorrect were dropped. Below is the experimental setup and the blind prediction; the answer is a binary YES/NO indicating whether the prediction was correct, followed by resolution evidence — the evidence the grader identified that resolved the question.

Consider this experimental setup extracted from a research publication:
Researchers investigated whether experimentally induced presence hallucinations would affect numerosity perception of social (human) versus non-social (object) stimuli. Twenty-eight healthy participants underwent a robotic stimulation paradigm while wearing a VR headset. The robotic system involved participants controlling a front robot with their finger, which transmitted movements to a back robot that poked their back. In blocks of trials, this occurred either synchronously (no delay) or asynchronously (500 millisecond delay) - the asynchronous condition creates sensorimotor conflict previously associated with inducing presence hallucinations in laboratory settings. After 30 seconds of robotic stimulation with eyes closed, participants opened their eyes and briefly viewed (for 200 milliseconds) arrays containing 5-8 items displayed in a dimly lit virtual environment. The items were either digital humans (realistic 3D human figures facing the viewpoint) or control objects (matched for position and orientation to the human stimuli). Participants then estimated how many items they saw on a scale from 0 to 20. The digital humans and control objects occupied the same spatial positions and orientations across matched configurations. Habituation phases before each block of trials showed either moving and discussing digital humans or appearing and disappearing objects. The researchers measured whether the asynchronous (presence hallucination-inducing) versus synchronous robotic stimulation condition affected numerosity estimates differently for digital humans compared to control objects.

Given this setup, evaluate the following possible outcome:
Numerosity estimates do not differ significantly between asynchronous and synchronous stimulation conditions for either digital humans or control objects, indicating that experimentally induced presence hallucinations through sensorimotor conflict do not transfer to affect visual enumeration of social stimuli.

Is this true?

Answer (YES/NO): NO